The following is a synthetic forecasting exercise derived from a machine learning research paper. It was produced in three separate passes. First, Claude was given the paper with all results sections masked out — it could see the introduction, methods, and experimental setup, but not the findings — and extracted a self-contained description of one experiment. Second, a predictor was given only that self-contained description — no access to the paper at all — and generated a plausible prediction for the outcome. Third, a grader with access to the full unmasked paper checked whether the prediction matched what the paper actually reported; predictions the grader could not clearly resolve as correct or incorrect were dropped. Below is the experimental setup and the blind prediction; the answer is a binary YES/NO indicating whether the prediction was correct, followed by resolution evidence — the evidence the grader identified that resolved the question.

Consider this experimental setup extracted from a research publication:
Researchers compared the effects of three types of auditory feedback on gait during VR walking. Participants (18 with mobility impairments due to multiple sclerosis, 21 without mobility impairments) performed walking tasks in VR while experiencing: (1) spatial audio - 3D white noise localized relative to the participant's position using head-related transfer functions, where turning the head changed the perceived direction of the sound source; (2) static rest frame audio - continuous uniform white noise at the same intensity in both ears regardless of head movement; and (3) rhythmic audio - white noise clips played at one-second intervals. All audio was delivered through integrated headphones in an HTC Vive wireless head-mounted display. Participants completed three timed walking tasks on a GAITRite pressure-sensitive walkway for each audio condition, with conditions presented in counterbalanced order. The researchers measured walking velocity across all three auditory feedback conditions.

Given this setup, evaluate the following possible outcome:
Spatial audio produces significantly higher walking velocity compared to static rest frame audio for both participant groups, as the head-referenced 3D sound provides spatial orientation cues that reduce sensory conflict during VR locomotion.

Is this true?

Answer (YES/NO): YES